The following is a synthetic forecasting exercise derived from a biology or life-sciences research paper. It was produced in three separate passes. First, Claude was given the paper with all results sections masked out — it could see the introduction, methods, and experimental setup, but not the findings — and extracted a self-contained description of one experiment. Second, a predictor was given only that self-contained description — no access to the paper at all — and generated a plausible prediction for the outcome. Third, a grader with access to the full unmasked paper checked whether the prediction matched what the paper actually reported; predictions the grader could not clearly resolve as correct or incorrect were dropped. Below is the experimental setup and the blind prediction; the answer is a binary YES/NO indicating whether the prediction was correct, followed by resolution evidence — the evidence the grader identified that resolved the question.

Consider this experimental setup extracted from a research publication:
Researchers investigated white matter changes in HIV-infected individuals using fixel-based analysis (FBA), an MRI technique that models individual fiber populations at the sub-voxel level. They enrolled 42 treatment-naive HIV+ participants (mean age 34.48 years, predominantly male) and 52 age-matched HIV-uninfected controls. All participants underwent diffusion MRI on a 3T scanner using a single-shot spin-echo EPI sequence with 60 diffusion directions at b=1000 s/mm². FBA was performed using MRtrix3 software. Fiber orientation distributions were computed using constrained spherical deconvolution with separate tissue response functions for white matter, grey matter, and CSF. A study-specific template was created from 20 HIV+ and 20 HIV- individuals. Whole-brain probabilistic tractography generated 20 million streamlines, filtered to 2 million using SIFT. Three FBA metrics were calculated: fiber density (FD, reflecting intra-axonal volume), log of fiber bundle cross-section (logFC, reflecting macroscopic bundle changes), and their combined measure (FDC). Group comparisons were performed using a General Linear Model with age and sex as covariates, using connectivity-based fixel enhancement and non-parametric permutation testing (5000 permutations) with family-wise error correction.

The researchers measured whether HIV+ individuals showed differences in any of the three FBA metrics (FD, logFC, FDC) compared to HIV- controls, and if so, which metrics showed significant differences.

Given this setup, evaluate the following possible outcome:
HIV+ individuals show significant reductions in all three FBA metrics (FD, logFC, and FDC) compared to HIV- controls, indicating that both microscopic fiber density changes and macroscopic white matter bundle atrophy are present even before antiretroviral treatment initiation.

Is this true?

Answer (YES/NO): YES